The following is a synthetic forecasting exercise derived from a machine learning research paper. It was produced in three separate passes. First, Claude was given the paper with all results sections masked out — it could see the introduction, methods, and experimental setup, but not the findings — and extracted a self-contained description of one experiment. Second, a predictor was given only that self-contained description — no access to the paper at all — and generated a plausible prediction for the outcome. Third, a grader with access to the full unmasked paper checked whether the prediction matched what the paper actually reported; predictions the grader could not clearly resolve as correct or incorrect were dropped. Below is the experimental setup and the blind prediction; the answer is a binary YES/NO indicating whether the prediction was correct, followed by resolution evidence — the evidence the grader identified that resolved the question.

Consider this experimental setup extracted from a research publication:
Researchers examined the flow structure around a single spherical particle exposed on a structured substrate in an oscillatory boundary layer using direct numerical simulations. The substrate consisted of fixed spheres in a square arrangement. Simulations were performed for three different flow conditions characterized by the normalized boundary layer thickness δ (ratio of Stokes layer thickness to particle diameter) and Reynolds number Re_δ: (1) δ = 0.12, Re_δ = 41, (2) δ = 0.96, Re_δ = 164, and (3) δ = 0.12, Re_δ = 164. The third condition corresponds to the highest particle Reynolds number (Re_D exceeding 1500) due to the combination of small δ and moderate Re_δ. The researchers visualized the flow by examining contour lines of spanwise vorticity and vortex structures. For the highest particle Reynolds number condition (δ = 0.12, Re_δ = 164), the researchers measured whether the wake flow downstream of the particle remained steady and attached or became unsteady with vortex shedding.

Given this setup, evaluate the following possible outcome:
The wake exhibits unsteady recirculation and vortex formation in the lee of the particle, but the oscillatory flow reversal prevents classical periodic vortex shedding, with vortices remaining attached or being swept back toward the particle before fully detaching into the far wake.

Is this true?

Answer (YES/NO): NO